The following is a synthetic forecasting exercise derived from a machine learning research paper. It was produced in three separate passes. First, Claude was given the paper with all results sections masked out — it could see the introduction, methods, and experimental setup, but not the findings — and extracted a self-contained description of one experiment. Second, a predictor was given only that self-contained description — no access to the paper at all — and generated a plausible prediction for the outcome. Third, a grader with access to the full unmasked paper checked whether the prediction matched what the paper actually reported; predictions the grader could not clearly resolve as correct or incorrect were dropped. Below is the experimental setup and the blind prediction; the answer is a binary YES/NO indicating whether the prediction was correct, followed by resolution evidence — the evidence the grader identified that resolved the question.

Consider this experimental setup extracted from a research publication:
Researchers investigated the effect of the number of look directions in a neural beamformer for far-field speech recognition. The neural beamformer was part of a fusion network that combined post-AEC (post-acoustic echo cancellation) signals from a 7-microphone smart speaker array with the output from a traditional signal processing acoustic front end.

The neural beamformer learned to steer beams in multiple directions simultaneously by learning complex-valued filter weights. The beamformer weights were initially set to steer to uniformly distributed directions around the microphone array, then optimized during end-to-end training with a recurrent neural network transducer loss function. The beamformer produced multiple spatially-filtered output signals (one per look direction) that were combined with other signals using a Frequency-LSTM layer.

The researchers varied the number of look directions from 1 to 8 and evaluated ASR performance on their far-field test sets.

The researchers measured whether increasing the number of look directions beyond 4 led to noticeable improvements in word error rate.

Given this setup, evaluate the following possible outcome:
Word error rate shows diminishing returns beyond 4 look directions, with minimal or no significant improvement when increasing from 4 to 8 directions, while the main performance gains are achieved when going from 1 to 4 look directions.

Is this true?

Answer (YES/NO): NO